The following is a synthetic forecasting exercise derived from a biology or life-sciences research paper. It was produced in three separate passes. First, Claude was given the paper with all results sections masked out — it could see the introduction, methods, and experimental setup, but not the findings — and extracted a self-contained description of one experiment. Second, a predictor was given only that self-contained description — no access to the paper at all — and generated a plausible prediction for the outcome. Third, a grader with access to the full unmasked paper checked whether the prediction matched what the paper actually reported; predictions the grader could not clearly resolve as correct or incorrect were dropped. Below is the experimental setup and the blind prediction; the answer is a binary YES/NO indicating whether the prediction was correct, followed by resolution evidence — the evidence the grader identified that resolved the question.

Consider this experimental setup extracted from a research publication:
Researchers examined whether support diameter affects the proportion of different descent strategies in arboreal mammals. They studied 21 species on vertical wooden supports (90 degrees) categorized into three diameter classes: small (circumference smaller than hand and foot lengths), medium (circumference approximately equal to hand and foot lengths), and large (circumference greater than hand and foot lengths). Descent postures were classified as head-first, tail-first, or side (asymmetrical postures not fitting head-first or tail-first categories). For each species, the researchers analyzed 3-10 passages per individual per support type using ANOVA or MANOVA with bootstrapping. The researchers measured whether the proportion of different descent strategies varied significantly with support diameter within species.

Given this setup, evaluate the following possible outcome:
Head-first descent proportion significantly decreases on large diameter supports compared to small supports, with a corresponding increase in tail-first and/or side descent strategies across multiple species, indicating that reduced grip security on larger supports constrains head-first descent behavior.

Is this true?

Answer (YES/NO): NO